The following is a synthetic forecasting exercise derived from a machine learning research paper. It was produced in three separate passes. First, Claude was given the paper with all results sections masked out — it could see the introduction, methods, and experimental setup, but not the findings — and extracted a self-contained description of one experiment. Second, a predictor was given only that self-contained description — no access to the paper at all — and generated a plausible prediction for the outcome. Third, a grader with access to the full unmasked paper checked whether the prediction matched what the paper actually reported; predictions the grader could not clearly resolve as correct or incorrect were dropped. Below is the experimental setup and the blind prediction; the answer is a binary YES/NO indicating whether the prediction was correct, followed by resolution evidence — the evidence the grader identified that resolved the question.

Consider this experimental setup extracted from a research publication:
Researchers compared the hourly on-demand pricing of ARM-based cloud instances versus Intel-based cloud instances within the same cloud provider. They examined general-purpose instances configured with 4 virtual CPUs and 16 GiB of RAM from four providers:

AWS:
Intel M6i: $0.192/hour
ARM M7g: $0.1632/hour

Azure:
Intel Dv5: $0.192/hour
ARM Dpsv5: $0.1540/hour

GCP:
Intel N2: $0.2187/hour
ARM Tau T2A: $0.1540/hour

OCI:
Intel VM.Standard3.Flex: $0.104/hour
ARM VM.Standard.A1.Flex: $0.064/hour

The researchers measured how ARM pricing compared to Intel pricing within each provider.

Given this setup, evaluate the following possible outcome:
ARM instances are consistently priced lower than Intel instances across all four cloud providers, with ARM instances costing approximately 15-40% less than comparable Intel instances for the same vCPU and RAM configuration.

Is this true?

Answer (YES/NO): YES